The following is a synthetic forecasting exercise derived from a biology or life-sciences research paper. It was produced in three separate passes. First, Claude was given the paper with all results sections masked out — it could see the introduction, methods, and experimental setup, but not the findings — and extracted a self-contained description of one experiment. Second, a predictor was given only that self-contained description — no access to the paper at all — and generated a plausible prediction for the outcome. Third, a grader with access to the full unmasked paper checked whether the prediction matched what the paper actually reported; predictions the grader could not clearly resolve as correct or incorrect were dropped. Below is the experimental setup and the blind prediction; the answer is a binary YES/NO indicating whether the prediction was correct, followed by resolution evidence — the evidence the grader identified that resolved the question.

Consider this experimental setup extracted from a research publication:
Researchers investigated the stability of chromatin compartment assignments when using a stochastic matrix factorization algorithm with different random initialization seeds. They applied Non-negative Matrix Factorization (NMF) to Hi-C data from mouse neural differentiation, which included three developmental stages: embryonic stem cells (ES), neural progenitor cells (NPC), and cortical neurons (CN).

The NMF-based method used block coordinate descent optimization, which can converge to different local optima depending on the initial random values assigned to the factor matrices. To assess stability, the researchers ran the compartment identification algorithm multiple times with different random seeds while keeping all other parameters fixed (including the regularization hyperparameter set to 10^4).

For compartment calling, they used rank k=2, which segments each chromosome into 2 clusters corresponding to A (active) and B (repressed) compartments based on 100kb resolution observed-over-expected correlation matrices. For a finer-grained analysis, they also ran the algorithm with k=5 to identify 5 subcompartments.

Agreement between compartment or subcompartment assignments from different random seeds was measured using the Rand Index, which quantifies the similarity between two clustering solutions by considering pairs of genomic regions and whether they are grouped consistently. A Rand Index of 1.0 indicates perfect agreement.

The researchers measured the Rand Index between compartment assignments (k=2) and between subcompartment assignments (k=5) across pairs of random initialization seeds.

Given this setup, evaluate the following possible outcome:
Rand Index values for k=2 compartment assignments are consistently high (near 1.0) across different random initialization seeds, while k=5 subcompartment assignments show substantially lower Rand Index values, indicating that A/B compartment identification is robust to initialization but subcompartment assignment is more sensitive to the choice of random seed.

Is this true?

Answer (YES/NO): YES